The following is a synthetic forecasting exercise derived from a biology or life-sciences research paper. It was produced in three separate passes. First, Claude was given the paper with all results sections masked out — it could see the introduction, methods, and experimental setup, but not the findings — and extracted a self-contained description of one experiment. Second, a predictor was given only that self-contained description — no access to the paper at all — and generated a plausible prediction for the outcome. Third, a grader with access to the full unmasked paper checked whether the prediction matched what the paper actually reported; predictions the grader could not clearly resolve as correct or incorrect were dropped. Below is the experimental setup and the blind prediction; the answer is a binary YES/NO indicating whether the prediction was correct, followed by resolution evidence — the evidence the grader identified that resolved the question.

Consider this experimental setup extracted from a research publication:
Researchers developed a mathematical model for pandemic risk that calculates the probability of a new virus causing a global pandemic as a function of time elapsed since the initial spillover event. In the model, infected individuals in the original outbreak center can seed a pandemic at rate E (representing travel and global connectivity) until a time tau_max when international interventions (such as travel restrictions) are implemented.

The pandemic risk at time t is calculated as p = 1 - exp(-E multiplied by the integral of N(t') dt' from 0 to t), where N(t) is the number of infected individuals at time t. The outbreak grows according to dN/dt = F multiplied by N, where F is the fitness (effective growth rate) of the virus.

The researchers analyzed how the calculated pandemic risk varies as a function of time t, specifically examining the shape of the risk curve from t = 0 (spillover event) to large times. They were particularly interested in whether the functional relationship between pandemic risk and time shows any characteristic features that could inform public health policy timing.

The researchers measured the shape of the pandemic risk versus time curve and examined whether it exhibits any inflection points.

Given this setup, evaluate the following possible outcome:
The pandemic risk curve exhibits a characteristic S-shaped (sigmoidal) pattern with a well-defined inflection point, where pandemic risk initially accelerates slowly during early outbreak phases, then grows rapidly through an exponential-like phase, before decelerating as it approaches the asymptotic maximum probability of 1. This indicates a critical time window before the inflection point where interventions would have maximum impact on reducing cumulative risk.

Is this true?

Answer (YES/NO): YES